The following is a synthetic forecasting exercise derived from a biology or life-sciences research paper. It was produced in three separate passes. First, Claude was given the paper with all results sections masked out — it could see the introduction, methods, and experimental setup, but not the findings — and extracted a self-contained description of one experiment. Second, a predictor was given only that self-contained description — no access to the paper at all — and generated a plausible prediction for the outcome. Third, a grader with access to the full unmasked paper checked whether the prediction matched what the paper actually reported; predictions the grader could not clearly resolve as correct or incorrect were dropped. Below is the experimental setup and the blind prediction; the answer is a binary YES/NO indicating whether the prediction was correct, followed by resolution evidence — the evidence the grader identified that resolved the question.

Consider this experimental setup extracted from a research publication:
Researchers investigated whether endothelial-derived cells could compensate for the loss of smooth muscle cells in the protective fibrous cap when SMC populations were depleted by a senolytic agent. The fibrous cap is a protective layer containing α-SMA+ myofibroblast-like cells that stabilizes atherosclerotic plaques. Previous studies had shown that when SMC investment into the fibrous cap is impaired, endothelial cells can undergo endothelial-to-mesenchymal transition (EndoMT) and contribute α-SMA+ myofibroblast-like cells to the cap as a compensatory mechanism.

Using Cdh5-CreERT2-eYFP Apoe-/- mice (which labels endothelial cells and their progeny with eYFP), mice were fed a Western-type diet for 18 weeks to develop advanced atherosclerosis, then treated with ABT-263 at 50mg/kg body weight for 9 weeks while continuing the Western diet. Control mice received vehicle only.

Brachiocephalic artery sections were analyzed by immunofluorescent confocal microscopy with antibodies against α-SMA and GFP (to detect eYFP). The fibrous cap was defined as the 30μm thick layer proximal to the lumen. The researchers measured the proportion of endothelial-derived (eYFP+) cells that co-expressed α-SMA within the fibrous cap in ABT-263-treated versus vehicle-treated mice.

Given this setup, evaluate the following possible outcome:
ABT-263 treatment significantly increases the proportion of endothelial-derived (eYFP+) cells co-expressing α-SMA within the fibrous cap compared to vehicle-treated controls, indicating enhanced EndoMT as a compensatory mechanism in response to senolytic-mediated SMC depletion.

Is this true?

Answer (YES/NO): NO